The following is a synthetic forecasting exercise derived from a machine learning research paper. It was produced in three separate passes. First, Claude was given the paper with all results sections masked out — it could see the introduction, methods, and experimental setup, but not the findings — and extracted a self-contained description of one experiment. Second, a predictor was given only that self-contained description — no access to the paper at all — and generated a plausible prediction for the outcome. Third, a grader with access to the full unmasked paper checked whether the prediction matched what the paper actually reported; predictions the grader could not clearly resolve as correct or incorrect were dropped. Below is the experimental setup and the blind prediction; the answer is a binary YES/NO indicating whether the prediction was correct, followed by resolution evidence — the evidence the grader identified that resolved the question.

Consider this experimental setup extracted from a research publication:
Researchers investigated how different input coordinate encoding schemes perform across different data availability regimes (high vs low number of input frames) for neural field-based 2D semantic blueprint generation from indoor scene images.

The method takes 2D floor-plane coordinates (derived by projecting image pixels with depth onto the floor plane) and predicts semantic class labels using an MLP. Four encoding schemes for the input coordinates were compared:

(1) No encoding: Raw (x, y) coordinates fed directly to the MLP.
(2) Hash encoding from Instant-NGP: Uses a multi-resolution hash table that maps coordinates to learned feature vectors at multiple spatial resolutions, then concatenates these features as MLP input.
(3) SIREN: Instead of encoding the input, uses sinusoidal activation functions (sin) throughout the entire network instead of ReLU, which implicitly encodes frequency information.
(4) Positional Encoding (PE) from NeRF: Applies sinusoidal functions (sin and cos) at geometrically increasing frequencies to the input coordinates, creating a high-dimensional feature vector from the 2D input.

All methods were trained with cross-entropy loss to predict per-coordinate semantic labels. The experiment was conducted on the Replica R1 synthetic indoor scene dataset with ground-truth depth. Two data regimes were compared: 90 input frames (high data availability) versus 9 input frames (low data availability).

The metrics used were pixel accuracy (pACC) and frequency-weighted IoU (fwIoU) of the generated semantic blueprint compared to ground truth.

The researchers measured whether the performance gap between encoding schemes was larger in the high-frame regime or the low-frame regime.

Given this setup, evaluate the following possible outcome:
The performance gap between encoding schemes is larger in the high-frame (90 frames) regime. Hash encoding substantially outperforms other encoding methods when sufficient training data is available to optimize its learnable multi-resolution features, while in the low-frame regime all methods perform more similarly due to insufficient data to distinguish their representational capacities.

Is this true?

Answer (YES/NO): NO